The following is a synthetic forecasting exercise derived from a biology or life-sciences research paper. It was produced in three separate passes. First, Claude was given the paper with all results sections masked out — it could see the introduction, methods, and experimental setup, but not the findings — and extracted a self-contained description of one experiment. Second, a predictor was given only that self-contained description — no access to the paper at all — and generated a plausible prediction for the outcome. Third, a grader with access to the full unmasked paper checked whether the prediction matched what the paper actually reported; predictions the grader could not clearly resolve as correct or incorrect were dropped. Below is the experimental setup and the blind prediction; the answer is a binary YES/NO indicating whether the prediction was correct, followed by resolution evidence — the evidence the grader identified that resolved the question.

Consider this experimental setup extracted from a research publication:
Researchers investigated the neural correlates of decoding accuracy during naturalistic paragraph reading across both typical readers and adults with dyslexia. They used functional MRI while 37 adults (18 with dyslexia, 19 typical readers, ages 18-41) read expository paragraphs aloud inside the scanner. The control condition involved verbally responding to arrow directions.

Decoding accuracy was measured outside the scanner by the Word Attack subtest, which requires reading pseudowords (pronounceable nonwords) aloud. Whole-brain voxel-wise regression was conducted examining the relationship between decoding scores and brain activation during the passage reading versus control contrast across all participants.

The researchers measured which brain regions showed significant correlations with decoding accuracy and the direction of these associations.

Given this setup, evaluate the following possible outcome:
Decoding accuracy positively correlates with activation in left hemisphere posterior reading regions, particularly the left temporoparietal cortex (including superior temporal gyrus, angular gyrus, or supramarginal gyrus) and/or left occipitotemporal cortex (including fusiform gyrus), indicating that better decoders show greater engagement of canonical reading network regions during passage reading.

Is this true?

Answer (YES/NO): NO